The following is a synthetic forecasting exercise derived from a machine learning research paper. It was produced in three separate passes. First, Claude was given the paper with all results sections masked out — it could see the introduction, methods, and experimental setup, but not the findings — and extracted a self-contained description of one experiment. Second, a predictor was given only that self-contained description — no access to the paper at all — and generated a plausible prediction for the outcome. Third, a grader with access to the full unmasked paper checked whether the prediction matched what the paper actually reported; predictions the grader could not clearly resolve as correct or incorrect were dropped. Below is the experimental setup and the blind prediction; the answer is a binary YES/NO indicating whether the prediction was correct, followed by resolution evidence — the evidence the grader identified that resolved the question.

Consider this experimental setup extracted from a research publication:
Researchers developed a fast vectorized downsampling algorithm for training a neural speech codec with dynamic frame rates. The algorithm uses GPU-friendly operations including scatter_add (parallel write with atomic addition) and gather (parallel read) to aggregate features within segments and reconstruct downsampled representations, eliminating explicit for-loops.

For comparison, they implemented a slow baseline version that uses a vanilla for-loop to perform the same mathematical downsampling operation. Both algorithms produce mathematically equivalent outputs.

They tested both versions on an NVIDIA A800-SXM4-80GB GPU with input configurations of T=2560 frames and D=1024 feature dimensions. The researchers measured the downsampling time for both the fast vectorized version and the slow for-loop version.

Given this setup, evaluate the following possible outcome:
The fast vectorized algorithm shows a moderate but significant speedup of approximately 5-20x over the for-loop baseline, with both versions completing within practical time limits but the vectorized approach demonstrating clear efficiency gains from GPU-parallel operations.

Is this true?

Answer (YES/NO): NO